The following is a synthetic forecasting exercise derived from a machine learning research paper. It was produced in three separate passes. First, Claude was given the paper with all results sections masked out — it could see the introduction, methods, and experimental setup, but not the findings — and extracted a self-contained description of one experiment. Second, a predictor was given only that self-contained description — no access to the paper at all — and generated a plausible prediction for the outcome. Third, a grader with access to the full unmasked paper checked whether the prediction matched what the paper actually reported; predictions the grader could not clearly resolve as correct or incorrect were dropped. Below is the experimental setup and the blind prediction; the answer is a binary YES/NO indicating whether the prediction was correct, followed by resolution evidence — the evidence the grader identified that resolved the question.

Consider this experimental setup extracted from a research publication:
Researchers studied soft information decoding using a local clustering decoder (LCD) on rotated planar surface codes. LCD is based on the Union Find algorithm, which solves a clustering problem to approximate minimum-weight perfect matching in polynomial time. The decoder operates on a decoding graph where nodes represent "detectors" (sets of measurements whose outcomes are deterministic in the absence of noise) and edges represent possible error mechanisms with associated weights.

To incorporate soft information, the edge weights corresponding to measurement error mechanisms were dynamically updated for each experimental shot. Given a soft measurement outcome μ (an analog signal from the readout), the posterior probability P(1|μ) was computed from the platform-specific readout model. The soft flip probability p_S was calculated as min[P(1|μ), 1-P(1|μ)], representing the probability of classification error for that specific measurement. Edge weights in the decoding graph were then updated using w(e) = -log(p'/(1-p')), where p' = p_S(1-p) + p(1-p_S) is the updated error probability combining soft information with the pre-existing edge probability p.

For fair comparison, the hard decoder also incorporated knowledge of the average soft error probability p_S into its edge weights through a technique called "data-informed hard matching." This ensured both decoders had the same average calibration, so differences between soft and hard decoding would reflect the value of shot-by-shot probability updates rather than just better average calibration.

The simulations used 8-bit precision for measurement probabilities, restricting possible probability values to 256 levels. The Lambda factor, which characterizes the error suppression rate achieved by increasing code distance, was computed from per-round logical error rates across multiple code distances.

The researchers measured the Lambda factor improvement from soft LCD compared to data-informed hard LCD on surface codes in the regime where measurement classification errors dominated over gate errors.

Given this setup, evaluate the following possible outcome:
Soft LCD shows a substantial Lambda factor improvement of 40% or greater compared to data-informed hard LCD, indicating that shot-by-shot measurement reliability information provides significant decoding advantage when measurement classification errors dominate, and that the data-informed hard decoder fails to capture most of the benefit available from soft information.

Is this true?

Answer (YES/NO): NO